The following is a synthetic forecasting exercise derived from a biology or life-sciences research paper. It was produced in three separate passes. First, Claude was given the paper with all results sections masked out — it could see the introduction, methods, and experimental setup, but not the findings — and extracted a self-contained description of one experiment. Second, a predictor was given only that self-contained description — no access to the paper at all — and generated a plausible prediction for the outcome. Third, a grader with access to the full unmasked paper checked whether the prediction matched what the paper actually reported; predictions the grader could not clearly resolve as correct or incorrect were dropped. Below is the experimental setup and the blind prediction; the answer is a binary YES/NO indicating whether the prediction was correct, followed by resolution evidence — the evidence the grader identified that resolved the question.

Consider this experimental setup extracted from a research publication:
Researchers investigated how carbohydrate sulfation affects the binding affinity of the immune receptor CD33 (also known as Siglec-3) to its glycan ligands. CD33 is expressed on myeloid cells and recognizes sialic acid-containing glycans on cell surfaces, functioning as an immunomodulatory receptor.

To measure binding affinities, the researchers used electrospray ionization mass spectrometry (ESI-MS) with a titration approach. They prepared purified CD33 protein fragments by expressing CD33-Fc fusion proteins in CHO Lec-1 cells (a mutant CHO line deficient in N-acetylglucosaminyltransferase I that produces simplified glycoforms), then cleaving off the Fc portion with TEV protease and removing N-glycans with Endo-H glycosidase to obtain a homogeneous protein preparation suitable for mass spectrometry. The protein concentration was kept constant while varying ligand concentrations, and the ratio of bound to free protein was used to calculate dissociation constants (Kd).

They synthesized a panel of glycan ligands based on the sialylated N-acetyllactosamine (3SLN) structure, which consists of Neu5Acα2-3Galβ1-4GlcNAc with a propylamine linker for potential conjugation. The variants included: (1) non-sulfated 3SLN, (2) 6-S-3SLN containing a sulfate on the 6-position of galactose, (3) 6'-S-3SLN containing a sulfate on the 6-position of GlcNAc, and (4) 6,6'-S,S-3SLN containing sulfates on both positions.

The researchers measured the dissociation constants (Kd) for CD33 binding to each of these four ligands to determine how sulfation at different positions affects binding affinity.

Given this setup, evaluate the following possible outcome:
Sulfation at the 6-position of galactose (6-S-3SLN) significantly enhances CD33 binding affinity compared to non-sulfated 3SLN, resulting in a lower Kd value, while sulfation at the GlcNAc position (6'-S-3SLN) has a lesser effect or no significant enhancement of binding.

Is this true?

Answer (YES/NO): YES